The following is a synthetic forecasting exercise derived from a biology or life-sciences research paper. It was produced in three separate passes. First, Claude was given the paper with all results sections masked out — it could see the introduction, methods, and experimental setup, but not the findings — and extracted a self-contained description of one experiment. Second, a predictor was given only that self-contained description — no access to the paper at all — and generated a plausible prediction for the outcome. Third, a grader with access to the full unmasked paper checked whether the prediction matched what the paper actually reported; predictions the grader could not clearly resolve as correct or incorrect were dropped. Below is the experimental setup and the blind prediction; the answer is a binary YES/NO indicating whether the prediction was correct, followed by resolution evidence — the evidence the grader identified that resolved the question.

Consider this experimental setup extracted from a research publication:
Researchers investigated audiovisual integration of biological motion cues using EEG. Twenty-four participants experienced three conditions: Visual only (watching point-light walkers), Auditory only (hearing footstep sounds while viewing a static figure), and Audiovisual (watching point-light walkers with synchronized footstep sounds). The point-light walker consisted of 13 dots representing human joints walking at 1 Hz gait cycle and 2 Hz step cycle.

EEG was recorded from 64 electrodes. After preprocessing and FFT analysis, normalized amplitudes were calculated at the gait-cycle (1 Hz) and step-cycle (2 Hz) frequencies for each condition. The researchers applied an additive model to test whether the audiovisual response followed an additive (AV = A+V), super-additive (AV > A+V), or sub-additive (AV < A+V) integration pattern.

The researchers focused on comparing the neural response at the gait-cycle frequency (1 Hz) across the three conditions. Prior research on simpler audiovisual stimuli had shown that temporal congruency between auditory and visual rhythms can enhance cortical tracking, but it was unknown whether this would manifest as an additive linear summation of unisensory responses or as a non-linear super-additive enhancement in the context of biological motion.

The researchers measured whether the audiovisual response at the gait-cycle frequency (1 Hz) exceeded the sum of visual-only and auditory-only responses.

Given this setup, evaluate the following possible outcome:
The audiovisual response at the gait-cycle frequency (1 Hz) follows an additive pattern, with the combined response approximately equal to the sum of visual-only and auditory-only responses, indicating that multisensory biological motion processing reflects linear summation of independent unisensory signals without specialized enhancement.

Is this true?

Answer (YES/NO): NO